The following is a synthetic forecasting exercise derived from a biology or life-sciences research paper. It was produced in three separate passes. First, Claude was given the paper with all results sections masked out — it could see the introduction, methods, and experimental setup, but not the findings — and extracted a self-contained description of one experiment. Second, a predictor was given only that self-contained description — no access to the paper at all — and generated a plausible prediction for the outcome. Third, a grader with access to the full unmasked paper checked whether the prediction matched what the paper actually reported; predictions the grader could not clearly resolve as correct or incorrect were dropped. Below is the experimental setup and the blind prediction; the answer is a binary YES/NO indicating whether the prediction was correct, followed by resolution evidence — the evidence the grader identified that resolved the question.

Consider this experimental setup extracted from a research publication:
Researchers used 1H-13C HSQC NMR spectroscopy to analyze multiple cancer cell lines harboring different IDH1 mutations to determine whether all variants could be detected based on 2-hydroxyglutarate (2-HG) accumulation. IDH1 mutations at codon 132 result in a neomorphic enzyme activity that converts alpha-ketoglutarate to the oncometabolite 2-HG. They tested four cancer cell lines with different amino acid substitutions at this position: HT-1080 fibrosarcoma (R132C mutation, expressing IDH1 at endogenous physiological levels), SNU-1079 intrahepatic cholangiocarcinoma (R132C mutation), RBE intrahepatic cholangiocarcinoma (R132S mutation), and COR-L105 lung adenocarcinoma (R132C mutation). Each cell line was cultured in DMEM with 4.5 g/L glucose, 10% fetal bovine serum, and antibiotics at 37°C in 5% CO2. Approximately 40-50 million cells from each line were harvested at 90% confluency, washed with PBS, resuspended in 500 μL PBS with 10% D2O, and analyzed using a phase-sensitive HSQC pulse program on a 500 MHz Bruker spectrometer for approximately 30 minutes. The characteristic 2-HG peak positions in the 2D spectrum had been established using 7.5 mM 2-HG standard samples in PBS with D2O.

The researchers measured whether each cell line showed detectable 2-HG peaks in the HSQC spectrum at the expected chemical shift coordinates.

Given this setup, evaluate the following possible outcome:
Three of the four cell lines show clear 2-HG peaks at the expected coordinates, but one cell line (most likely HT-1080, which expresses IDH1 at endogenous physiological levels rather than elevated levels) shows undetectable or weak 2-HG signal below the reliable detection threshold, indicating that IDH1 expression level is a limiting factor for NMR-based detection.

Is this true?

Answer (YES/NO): NO